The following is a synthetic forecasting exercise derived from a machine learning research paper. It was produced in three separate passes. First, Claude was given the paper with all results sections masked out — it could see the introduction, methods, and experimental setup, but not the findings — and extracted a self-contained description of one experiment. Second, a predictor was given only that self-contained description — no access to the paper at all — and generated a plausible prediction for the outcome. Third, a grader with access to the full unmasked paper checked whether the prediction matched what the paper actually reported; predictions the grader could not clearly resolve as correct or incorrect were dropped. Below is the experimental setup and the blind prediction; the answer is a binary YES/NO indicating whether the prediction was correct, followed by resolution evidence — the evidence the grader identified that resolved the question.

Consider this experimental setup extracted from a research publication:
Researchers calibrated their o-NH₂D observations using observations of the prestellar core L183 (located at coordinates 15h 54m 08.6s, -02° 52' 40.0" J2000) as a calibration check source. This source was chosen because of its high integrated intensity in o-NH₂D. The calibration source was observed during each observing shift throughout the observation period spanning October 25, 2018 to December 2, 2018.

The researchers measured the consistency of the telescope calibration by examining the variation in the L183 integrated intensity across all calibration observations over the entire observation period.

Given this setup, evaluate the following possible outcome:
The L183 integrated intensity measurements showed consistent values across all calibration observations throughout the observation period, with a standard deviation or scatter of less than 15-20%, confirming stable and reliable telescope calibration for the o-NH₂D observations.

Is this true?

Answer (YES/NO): YES